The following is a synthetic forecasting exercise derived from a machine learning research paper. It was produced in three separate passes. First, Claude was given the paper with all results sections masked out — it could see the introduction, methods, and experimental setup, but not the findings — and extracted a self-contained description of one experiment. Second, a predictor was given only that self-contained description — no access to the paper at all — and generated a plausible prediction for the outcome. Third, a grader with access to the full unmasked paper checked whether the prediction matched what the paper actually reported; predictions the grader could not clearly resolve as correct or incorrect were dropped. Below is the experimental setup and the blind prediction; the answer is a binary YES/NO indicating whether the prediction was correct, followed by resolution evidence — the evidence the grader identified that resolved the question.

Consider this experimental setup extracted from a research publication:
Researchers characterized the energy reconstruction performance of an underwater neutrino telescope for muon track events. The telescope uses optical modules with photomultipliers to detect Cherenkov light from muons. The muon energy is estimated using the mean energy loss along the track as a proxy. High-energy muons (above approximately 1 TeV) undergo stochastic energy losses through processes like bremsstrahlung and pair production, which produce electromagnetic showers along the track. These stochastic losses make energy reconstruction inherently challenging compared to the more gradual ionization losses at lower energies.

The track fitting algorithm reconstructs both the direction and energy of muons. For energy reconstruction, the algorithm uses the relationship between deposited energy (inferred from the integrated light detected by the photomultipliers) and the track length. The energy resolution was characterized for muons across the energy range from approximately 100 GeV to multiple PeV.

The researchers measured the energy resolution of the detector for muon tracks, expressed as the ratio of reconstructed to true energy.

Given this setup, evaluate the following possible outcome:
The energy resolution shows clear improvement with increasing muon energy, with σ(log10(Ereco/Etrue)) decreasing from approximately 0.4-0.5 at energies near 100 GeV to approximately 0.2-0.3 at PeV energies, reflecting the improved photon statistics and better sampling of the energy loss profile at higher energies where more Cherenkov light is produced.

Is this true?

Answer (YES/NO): NO